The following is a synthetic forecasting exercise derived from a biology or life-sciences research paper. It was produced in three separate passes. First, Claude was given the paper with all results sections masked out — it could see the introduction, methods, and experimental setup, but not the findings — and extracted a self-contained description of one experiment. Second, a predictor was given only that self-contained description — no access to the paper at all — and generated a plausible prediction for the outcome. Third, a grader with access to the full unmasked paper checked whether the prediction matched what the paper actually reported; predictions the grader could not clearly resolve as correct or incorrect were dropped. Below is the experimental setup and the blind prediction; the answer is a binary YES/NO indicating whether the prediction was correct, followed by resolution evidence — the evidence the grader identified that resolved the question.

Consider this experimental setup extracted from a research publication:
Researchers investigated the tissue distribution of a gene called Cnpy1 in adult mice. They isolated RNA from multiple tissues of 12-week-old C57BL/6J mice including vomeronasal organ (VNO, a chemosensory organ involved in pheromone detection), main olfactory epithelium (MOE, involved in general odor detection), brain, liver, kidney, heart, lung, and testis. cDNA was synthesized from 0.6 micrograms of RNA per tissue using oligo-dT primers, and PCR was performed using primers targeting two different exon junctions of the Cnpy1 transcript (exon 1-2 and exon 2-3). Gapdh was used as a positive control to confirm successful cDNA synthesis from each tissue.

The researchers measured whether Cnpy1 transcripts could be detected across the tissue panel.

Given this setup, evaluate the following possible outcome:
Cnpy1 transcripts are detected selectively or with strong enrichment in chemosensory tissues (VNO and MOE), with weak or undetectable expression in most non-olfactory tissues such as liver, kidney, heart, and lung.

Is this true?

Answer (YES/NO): YES